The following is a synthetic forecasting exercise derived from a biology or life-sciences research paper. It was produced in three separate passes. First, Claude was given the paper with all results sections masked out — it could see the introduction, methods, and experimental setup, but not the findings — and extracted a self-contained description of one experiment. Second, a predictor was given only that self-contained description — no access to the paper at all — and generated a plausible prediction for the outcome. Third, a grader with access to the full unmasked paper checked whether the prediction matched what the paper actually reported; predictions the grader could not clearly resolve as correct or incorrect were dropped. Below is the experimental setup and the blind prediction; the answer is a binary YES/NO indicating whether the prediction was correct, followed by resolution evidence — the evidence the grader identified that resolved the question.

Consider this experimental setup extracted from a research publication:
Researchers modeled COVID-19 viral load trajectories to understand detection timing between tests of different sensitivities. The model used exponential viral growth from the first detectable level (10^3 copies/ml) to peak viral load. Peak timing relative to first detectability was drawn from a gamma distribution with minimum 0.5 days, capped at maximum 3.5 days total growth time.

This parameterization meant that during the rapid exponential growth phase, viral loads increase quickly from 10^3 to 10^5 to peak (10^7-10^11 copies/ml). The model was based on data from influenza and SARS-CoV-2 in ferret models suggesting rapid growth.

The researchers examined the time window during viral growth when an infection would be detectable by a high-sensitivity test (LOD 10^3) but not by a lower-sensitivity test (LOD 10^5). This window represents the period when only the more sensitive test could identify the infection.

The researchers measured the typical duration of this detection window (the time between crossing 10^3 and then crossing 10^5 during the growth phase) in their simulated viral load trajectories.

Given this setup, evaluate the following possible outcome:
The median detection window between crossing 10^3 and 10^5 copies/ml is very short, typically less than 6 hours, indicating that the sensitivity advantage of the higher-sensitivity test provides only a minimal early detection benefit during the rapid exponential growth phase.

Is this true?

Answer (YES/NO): NO